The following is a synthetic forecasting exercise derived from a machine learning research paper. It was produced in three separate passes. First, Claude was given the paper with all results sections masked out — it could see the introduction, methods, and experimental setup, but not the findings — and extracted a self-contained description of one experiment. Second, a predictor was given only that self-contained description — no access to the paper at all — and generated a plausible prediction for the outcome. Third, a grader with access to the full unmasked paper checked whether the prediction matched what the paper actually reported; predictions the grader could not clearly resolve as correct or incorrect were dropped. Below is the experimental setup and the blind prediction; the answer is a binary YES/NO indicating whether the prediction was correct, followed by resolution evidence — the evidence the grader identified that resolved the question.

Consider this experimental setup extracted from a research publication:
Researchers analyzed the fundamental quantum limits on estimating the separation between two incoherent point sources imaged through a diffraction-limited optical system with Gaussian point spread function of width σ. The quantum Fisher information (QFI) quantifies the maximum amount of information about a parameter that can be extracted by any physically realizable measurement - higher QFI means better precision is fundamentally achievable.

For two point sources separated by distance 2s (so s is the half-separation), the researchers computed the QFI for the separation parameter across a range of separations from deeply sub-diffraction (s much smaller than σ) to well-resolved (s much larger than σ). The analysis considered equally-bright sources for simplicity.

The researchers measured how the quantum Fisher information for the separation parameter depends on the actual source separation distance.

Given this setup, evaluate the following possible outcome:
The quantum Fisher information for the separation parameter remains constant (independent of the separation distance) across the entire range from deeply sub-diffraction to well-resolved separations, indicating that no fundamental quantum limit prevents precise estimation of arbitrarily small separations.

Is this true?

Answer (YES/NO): YES